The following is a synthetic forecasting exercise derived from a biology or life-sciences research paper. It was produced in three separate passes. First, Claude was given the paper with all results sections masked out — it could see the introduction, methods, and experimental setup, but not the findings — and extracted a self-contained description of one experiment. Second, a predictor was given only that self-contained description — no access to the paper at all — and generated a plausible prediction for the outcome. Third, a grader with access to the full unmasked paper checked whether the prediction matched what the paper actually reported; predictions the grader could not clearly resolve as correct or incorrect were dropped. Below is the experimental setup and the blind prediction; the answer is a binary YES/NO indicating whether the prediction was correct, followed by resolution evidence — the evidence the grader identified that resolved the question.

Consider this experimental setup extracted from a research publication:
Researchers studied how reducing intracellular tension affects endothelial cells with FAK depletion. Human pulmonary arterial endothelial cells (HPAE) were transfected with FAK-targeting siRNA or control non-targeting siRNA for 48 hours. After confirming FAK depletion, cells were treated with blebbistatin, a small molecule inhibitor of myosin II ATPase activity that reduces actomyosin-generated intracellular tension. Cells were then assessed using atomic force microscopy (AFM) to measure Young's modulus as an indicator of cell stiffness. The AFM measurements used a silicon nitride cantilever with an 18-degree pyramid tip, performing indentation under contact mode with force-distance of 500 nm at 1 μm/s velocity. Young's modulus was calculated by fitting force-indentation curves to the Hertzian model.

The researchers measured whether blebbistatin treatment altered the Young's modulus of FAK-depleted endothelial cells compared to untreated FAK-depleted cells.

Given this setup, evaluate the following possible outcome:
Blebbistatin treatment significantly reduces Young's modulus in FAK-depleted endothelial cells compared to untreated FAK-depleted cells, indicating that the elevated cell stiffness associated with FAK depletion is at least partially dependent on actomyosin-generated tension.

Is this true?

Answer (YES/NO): YES